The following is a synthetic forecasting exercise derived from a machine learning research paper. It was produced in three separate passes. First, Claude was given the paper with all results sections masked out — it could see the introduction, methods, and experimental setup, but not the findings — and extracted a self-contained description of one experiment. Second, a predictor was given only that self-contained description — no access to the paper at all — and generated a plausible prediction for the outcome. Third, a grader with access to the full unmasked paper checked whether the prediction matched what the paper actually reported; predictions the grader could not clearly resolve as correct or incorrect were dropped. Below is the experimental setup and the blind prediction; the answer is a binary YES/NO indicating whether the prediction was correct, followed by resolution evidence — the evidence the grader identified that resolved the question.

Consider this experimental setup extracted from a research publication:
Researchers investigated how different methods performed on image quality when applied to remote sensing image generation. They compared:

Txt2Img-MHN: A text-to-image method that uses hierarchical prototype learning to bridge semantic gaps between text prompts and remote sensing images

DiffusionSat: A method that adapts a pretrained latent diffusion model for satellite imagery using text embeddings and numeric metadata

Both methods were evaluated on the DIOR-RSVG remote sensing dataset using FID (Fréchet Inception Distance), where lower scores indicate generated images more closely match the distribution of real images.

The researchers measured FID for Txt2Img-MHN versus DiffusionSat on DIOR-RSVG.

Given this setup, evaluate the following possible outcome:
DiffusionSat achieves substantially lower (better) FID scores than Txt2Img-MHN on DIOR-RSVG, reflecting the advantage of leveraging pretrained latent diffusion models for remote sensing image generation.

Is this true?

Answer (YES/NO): YES